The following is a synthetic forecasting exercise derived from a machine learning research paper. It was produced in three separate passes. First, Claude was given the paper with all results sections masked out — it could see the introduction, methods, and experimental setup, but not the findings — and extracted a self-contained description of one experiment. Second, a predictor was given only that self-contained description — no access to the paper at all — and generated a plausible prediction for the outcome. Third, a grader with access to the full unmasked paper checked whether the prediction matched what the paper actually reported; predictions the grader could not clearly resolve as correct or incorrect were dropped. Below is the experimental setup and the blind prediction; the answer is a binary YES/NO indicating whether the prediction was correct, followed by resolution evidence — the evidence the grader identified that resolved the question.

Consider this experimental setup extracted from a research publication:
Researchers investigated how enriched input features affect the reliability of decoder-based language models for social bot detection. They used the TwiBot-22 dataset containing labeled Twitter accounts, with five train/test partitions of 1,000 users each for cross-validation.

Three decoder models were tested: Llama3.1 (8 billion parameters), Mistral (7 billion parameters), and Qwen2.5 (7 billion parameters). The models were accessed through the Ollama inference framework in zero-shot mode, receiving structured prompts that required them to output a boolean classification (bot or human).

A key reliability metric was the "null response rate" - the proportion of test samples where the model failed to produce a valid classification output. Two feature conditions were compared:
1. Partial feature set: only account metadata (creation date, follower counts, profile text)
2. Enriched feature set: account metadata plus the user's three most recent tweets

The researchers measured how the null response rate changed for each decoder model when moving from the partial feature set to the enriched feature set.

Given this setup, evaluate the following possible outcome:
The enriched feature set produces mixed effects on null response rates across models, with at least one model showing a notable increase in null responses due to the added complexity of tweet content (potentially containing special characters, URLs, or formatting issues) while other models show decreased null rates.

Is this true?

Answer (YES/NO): NO